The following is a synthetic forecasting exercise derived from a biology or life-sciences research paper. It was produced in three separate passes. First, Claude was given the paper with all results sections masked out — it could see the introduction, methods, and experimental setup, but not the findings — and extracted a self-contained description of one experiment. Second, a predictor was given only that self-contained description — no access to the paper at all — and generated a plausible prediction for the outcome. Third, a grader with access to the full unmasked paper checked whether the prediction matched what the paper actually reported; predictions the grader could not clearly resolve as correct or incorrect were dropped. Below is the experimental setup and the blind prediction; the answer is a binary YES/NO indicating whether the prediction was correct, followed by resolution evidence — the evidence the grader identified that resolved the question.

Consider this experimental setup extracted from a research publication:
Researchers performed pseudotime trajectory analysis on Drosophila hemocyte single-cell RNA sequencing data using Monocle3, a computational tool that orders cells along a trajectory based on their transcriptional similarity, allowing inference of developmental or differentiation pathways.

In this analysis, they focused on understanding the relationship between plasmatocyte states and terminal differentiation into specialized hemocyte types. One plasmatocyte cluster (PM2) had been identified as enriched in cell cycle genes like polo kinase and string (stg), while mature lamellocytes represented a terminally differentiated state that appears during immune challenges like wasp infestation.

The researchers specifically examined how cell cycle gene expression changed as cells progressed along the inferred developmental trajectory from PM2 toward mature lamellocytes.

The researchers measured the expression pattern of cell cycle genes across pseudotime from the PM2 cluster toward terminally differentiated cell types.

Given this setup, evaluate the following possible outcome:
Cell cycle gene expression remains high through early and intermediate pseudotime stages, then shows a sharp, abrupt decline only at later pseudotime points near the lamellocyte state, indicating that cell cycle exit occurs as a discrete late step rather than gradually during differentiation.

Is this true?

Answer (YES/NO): NO